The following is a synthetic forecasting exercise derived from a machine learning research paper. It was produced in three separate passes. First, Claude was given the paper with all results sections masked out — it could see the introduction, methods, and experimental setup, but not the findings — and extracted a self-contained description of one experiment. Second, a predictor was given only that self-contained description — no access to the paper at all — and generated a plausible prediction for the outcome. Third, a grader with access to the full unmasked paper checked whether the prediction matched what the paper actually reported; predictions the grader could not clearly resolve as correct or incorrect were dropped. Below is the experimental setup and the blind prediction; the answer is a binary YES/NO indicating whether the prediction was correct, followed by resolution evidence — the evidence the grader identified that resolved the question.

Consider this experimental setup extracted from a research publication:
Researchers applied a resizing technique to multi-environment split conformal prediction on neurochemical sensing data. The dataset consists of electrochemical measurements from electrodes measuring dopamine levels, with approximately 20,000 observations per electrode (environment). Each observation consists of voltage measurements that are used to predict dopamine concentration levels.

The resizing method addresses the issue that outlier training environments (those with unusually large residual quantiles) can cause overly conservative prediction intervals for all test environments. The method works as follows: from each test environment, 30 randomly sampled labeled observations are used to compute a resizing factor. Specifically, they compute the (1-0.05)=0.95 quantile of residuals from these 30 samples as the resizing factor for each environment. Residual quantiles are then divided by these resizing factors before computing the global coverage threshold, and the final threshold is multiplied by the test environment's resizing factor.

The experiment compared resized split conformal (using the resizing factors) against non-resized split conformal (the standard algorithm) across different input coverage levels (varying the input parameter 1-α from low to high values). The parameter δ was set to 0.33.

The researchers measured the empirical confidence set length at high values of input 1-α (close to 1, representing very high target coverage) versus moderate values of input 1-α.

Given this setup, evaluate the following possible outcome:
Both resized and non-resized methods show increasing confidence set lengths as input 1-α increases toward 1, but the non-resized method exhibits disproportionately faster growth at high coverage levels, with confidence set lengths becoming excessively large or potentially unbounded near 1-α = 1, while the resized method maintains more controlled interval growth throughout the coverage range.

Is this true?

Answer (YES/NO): NO